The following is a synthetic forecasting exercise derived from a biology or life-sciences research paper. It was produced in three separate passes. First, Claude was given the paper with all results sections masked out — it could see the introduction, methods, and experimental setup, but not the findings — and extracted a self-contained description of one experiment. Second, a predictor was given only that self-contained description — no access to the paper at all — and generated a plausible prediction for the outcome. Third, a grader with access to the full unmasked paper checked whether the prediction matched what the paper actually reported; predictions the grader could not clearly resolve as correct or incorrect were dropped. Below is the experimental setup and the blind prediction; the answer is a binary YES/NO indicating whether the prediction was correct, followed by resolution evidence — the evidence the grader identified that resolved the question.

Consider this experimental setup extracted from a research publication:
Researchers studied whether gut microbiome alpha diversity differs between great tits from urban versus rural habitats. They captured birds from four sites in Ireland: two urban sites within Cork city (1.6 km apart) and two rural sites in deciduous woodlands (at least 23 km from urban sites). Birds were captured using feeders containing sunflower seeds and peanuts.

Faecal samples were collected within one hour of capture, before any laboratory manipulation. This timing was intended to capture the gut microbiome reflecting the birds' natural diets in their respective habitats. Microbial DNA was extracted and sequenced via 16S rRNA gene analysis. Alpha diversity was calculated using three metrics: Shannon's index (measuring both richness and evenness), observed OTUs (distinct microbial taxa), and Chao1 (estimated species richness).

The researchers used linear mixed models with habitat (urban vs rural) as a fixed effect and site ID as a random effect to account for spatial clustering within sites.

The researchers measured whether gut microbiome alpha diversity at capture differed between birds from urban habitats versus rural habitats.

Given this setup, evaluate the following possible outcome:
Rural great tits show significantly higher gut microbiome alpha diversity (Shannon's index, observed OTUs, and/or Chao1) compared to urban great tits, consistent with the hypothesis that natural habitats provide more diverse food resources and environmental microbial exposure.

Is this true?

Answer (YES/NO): NO